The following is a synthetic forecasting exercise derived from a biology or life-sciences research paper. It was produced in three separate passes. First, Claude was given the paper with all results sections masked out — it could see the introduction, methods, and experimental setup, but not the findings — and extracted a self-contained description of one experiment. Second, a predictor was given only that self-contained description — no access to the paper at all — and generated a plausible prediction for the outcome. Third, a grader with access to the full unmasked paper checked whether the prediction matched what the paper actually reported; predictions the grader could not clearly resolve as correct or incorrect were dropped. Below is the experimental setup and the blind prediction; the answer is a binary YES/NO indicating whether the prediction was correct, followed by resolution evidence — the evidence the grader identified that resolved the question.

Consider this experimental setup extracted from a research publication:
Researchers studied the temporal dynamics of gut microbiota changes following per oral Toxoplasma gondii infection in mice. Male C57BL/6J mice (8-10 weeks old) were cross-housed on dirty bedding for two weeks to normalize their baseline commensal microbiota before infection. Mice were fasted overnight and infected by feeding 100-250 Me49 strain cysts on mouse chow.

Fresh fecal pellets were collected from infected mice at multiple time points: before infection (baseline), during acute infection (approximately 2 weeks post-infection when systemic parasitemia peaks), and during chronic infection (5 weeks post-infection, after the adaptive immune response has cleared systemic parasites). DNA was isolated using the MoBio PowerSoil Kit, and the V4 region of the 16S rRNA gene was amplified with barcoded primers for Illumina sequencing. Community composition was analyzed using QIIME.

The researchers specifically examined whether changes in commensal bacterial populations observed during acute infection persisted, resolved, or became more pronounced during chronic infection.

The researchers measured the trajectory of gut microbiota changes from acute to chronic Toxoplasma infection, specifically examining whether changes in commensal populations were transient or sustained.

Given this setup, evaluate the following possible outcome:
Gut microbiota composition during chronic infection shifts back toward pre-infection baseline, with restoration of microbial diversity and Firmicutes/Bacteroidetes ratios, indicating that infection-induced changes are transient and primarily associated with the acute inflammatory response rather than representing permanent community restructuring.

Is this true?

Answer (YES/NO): NO